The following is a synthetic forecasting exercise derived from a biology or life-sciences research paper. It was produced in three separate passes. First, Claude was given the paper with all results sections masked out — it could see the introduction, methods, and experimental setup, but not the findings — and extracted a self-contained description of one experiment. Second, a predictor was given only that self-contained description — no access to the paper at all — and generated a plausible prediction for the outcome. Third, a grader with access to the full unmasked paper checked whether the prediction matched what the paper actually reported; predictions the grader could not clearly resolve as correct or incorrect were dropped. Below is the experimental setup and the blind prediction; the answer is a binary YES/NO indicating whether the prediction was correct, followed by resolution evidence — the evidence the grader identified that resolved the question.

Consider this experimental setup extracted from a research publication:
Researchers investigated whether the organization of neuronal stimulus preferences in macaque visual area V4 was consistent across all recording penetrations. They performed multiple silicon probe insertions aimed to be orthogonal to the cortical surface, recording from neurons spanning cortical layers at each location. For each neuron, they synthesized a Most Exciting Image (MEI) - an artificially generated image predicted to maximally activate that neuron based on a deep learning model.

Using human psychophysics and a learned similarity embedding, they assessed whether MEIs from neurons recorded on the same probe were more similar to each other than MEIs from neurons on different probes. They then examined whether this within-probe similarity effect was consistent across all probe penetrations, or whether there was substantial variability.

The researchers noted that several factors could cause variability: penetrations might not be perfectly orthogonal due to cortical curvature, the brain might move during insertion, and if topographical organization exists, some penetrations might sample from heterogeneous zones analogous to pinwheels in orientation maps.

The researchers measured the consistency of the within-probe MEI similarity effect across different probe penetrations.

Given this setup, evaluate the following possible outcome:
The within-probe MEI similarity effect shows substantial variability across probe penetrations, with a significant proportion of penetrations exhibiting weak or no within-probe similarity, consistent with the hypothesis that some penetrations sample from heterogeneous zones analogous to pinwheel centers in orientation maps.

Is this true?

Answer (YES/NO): YES